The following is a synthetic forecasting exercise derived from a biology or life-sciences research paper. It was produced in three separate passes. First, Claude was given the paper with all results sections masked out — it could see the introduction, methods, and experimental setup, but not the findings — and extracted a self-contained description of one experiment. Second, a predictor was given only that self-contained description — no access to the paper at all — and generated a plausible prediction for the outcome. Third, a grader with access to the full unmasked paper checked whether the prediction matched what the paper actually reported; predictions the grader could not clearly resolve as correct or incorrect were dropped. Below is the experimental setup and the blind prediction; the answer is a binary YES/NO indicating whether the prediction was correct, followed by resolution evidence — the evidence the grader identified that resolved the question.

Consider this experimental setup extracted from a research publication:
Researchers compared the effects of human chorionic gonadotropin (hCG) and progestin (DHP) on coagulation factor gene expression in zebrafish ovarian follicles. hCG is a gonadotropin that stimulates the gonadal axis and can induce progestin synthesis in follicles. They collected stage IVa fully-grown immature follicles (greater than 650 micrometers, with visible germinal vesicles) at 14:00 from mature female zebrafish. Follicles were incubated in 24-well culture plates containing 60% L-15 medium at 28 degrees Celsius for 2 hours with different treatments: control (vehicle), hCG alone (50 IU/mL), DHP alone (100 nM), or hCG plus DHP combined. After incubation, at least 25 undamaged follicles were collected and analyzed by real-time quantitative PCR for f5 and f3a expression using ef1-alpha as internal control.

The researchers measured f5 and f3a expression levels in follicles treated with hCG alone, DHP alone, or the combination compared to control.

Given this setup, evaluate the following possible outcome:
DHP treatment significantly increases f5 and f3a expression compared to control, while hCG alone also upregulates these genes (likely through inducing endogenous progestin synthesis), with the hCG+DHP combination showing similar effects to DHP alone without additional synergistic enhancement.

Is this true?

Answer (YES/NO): NO